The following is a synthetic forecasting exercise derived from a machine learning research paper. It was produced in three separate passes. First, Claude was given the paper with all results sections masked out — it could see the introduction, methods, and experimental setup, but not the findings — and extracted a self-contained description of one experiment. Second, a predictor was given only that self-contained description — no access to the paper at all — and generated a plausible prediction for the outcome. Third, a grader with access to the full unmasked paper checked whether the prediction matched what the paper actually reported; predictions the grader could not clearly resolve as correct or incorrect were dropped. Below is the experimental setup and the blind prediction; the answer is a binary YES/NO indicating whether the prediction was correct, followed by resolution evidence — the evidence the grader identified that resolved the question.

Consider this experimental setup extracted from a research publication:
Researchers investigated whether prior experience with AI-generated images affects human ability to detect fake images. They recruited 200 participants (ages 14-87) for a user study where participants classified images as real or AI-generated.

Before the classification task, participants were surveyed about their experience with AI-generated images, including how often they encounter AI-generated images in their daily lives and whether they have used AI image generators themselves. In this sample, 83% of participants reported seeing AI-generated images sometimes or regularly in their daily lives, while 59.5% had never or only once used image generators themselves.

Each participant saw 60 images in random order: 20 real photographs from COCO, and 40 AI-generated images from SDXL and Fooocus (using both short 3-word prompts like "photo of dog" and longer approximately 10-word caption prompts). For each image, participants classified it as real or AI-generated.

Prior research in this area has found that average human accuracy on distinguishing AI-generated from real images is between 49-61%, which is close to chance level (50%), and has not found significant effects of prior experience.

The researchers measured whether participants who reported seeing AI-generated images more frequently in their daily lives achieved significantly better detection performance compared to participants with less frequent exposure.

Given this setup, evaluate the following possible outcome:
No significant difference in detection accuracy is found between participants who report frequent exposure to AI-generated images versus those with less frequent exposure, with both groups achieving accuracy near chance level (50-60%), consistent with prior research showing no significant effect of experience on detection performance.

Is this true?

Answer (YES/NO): NO